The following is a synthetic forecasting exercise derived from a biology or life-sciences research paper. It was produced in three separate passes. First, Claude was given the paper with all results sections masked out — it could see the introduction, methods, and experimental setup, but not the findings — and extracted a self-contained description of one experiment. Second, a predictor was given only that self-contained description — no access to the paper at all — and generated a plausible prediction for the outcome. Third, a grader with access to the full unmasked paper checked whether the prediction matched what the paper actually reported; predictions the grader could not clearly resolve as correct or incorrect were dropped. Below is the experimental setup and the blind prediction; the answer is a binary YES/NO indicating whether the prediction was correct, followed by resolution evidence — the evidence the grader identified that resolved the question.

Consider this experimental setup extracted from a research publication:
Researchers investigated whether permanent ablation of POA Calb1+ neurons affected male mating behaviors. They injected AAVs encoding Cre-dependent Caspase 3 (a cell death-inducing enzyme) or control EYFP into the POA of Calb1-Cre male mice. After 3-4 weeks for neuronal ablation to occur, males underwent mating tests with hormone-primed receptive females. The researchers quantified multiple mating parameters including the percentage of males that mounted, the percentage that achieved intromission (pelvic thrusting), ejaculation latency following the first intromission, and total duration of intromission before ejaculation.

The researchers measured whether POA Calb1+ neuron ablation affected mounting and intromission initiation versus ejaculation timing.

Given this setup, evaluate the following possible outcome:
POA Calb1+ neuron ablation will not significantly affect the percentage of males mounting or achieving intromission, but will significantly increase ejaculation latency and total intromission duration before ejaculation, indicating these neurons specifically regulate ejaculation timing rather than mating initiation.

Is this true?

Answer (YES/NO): YES